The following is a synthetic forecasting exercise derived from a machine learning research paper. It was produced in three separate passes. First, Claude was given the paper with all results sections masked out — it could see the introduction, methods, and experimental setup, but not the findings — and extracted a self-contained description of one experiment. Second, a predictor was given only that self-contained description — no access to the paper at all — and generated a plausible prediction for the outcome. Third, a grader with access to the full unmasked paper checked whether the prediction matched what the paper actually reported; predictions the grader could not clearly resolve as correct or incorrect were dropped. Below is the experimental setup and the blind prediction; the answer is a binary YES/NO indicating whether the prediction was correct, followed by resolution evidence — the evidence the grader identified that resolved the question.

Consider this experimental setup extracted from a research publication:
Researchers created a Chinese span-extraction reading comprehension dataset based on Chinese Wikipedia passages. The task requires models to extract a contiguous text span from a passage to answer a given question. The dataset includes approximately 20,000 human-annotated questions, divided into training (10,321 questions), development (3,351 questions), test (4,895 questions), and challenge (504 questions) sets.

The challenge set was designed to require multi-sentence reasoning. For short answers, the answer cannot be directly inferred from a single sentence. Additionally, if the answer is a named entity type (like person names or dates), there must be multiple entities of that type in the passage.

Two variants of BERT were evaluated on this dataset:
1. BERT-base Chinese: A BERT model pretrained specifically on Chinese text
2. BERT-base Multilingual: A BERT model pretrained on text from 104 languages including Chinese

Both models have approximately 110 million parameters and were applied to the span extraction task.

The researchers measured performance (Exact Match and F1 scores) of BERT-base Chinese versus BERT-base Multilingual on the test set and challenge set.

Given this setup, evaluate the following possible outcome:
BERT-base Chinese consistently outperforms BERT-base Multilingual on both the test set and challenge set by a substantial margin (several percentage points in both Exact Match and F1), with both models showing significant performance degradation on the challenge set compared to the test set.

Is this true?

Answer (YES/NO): NO